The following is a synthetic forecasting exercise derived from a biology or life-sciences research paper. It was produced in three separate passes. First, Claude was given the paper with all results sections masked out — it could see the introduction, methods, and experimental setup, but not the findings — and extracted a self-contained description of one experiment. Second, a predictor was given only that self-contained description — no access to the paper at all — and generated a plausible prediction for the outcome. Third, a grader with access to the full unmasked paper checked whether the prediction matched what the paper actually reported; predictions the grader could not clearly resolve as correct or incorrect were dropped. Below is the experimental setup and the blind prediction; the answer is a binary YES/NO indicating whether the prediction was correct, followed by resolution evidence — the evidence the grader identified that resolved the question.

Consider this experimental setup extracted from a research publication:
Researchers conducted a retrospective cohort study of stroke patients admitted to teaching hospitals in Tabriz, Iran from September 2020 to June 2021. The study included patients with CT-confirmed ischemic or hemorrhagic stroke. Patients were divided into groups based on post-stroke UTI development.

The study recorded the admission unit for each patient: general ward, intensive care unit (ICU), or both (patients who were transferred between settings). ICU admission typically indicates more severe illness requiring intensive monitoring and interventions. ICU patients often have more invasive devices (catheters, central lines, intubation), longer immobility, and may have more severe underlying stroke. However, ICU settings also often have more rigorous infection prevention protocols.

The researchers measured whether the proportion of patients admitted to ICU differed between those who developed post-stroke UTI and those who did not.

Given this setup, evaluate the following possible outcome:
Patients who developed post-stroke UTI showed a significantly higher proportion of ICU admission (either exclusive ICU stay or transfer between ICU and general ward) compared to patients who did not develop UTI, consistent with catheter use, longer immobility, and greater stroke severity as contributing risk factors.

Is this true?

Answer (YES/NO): YES